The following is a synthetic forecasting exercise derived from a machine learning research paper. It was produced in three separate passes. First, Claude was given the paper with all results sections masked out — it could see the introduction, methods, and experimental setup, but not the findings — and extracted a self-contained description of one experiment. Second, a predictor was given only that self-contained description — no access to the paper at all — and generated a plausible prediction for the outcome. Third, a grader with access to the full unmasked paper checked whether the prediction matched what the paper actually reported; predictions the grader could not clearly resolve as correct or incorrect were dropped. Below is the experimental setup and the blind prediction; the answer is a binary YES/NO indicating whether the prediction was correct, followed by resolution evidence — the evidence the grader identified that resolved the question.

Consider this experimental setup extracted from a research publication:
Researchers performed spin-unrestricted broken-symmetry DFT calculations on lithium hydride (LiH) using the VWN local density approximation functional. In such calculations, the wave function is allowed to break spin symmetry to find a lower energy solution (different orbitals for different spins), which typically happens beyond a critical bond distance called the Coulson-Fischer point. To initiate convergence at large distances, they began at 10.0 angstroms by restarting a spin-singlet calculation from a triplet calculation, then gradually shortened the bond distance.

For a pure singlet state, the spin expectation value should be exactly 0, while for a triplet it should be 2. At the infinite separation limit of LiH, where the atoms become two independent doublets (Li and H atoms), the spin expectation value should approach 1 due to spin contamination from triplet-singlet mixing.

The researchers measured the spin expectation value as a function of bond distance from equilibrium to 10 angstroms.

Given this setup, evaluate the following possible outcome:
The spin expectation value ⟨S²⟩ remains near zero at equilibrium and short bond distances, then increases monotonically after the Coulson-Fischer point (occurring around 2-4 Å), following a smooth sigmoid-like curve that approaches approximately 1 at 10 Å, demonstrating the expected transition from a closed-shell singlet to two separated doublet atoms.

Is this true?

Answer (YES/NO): NO